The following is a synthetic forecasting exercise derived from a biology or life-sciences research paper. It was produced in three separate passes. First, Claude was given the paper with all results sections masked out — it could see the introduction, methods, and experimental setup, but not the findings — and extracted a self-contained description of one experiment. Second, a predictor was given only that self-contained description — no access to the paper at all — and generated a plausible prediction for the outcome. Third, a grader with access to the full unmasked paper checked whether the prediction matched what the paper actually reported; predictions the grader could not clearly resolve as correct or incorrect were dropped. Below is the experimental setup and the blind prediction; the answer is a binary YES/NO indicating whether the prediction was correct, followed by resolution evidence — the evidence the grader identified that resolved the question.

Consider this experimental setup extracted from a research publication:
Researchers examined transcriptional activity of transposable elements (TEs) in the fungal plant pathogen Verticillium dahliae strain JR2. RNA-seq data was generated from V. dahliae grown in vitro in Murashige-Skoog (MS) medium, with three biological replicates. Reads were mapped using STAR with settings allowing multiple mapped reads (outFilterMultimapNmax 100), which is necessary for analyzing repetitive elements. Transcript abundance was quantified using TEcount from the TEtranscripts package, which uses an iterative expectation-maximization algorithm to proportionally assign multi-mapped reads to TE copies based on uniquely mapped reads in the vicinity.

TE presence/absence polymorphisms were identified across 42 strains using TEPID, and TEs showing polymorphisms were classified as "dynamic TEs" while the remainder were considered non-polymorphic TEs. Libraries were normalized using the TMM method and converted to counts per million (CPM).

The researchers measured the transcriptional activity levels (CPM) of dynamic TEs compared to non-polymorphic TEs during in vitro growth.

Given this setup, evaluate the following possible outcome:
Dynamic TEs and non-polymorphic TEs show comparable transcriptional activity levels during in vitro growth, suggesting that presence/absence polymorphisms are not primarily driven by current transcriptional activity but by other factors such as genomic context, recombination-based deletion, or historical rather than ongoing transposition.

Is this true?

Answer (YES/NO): NO